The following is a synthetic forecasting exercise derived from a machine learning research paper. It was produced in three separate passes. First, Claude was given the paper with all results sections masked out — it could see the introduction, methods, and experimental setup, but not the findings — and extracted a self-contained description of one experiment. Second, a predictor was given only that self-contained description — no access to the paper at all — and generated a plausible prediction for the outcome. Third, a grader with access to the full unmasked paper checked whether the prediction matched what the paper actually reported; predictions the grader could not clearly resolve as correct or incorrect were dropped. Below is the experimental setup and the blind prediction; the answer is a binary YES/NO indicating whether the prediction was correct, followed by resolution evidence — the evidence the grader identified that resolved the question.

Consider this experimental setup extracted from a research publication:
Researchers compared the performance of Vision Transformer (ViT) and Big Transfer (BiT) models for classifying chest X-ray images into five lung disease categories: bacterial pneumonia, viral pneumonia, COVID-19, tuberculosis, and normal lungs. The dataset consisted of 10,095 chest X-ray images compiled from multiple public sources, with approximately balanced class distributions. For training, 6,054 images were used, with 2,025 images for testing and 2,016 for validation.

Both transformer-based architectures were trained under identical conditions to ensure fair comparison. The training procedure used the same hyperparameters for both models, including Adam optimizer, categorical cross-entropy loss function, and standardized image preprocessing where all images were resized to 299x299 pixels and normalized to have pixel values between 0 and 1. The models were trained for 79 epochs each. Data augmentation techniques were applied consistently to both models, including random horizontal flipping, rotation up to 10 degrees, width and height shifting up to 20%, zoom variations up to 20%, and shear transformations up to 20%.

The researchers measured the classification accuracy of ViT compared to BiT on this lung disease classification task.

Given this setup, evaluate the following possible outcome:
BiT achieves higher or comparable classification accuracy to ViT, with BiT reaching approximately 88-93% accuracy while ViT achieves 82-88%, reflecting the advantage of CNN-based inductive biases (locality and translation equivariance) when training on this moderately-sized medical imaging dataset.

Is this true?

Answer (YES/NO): NO